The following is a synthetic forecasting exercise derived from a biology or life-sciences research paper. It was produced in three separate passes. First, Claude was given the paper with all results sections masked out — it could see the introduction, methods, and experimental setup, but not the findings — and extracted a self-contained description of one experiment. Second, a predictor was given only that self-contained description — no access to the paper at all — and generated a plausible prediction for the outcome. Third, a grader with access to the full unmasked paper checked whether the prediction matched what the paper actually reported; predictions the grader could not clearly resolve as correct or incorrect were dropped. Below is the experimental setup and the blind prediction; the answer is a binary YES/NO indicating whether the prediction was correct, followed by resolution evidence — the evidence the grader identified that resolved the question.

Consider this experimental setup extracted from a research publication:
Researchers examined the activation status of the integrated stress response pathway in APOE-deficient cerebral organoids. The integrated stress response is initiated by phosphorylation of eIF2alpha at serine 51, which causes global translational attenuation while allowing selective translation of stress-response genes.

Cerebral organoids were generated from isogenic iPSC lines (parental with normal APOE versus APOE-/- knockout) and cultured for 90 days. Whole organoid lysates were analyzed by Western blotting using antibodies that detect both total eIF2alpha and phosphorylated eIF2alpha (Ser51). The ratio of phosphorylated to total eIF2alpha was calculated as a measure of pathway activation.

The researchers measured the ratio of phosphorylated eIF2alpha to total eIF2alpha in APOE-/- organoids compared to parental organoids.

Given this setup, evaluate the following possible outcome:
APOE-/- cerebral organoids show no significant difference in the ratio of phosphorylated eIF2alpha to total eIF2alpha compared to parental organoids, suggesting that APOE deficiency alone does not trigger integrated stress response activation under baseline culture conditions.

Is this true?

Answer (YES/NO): NO